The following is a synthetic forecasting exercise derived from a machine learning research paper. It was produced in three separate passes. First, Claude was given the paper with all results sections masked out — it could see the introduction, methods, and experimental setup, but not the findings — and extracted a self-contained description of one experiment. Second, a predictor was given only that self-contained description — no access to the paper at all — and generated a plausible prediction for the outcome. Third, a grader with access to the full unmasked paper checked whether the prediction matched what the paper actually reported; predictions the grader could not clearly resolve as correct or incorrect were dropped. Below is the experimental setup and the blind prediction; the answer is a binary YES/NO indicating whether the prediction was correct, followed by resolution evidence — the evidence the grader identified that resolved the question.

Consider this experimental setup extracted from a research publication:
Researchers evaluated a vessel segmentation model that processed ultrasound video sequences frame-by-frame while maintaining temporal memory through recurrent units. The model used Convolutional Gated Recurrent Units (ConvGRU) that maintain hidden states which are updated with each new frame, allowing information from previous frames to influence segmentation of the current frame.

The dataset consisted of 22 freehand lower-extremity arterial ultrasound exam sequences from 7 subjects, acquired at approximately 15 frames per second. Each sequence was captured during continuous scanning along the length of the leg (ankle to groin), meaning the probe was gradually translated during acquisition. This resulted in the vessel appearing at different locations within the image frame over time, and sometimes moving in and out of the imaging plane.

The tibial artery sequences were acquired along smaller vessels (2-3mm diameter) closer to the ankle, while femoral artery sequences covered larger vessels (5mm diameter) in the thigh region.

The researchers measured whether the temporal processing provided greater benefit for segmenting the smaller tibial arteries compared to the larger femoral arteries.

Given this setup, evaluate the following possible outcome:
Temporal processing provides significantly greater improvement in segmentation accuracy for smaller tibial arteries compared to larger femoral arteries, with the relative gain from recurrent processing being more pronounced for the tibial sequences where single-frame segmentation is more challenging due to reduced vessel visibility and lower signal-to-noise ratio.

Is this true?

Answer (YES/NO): YES